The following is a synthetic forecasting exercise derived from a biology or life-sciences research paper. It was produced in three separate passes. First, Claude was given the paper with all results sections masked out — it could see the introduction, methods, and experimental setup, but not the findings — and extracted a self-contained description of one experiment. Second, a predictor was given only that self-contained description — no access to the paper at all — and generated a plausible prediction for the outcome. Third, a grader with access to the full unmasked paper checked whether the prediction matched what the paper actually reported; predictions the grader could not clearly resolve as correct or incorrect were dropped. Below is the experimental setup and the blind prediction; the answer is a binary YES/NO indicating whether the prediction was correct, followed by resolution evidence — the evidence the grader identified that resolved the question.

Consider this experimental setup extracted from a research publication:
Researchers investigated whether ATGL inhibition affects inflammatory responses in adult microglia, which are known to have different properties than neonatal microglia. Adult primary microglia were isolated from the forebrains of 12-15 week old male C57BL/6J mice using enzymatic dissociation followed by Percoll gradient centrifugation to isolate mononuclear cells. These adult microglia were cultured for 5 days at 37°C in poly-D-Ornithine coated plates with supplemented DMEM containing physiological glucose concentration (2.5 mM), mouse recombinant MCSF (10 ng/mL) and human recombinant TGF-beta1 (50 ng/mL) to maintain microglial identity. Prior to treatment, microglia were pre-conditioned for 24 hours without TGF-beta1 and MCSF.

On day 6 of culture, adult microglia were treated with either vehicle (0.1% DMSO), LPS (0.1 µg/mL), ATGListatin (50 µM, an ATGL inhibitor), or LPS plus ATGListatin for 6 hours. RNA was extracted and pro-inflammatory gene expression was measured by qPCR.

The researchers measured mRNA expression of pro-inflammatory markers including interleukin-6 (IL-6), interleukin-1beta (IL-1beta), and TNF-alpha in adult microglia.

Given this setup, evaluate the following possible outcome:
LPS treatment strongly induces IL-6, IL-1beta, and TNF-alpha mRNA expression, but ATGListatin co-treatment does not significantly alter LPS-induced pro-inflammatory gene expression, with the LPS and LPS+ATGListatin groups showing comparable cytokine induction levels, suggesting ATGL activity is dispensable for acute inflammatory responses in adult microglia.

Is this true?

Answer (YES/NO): NO